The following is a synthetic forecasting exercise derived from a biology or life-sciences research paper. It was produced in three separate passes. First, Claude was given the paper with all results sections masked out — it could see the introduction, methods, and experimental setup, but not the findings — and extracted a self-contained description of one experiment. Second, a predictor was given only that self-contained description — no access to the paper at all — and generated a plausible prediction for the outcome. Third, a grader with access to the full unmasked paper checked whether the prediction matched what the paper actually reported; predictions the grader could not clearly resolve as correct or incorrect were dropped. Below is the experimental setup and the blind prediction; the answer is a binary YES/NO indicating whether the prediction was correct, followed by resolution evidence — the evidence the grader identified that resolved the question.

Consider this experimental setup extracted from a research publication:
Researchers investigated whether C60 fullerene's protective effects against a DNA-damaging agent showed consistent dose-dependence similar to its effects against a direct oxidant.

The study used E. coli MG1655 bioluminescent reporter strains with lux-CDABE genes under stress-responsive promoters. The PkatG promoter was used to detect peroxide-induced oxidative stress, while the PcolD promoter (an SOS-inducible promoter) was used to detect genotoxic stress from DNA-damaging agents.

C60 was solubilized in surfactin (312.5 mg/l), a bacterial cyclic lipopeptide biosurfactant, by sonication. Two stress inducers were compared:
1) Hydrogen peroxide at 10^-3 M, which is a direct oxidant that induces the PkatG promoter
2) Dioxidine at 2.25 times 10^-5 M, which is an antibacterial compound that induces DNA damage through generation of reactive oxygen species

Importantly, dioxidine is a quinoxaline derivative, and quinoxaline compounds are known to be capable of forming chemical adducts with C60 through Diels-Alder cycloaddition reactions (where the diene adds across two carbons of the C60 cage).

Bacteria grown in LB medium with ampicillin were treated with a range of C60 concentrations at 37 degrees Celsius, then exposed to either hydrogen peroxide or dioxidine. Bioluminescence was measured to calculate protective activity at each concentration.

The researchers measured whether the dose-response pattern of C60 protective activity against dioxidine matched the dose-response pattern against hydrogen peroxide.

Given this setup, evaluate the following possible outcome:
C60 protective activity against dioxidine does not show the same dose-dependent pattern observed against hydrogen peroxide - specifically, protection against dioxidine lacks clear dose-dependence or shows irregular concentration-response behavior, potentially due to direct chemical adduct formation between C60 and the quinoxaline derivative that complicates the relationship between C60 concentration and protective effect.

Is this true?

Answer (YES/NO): YES